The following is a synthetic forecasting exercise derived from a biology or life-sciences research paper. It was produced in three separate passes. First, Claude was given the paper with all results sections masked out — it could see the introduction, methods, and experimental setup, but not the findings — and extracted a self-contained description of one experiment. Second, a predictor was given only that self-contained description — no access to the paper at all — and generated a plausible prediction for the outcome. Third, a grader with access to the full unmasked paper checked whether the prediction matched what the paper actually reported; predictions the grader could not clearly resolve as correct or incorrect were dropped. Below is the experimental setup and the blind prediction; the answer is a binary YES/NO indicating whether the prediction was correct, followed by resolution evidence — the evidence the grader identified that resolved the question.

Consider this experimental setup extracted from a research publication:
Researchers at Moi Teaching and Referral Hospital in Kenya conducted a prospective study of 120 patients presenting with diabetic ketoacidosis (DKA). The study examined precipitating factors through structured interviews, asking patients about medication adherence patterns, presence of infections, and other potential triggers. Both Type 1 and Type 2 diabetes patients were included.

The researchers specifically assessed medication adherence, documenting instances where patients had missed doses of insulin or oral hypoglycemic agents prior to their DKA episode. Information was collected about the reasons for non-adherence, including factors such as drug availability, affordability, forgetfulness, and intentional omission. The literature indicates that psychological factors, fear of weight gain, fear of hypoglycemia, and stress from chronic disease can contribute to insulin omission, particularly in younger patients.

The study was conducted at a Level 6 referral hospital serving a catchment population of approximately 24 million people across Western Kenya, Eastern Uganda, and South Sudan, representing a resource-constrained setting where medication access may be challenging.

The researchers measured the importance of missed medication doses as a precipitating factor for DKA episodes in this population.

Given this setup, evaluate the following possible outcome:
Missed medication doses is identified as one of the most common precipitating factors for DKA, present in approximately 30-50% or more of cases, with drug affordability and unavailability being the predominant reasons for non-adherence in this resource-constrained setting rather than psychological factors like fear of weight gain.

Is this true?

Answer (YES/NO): YES